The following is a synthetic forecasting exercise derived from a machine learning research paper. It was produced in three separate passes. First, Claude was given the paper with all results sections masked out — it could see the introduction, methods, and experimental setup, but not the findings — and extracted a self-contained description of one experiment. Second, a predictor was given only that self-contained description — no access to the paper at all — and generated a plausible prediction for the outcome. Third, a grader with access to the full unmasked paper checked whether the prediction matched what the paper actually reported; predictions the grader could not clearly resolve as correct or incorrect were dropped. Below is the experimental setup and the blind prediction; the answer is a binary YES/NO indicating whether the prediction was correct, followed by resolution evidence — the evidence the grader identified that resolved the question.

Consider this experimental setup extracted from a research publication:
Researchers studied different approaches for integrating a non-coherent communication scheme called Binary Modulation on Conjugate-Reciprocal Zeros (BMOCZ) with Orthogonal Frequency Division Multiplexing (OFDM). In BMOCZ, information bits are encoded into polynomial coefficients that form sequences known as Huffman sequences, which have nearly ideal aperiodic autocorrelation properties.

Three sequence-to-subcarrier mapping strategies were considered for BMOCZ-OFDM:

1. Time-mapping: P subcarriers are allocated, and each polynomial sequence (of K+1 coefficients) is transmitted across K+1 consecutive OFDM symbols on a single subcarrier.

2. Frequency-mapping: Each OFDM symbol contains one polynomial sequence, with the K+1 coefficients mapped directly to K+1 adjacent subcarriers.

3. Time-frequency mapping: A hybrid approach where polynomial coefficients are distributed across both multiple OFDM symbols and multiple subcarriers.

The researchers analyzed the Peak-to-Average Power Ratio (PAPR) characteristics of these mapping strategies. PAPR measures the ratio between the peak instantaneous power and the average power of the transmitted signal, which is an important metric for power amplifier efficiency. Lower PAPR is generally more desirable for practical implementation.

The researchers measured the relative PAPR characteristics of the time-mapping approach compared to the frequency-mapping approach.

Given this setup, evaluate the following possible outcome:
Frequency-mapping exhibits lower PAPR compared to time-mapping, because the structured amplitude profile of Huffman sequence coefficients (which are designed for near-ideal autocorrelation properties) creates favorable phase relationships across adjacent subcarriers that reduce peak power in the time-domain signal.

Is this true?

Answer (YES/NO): YES